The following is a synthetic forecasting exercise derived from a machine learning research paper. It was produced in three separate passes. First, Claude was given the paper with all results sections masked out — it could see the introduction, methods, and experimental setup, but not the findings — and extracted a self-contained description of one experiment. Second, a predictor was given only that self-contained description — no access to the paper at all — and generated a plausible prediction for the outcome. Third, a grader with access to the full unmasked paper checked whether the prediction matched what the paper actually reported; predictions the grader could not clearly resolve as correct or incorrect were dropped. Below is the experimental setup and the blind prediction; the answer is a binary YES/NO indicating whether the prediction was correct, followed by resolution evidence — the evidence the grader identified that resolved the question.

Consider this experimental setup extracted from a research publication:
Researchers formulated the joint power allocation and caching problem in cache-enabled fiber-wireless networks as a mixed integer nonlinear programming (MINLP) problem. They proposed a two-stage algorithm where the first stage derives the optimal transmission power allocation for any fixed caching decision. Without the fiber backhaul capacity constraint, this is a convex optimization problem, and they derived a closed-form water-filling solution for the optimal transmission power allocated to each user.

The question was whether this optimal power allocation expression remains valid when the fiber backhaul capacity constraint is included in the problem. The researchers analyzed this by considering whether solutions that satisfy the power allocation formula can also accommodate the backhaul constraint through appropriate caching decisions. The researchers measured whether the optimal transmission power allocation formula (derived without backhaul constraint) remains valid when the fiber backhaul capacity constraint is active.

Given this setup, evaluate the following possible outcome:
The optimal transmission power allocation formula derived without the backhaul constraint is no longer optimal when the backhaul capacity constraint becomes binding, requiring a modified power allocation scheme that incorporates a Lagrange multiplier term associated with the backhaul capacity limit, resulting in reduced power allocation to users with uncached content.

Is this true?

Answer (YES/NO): NO